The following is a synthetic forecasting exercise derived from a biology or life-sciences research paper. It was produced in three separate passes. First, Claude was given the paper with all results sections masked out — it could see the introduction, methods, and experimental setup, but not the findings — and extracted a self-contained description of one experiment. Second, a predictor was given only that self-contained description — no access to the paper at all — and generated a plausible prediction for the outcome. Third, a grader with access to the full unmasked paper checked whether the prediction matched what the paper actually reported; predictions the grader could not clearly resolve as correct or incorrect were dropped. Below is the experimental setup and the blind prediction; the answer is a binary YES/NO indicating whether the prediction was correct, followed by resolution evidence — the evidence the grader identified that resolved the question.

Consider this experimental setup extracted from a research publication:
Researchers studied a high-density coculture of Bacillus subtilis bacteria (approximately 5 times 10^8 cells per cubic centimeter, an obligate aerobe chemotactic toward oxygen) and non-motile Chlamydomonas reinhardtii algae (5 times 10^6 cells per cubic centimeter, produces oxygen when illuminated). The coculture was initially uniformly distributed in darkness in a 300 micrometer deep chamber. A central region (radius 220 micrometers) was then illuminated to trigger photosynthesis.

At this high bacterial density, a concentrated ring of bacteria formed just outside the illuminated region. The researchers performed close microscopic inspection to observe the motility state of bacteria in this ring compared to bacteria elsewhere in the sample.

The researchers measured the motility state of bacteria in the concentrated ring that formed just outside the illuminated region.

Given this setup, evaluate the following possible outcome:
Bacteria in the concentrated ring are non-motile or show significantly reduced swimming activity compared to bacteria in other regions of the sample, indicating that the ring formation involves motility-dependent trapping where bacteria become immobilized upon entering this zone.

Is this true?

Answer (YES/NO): NO